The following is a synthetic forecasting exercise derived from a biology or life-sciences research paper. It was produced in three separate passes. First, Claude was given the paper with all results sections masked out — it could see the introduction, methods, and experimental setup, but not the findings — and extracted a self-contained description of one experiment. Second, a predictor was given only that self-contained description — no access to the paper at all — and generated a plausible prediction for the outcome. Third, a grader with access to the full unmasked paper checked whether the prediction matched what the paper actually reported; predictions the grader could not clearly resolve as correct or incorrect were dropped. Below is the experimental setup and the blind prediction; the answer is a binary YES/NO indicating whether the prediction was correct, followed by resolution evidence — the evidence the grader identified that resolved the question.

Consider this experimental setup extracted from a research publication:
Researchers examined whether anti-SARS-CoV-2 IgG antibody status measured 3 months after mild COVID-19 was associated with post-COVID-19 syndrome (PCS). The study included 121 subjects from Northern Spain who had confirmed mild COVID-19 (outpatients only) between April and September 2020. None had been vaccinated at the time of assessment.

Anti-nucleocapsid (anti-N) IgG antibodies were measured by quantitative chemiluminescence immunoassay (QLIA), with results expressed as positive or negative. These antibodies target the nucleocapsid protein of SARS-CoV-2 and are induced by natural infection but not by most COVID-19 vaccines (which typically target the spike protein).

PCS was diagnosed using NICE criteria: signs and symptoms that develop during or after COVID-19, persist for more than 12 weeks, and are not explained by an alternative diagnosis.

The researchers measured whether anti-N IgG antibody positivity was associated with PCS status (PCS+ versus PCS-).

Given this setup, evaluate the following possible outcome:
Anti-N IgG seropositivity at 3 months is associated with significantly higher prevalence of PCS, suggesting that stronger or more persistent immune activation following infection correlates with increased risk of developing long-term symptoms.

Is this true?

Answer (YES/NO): NO